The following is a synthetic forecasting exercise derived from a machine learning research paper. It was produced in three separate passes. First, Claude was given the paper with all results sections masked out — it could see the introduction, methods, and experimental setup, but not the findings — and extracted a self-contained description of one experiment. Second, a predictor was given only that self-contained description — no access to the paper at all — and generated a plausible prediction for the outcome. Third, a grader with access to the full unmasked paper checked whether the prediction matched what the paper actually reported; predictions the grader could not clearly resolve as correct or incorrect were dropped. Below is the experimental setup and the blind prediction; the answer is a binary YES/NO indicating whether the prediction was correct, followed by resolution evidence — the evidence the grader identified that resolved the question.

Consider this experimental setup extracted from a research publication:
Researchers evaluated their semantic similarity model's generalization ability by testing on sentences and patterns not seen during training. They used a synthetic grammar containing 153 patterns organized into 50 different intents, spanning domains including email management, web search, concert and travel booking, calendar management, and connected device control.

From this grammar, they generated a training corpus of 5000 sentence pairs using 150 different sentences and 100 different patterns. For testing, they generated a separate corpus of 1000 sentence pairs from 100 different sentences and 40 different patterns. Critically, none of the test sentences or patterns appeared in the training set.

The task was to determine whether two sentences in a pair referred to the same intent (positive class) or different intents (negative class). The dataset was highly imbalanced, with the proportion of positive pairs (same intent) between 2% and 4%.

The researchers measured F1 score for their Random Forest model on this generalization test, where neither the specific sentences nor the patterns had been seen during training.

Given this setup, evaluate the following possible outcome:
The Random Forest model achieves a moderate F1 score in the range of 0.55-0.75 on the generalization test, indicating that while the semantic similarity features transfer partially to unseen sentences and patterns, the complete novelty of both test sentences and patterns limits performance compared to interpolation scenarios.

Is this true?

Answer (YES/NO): NO